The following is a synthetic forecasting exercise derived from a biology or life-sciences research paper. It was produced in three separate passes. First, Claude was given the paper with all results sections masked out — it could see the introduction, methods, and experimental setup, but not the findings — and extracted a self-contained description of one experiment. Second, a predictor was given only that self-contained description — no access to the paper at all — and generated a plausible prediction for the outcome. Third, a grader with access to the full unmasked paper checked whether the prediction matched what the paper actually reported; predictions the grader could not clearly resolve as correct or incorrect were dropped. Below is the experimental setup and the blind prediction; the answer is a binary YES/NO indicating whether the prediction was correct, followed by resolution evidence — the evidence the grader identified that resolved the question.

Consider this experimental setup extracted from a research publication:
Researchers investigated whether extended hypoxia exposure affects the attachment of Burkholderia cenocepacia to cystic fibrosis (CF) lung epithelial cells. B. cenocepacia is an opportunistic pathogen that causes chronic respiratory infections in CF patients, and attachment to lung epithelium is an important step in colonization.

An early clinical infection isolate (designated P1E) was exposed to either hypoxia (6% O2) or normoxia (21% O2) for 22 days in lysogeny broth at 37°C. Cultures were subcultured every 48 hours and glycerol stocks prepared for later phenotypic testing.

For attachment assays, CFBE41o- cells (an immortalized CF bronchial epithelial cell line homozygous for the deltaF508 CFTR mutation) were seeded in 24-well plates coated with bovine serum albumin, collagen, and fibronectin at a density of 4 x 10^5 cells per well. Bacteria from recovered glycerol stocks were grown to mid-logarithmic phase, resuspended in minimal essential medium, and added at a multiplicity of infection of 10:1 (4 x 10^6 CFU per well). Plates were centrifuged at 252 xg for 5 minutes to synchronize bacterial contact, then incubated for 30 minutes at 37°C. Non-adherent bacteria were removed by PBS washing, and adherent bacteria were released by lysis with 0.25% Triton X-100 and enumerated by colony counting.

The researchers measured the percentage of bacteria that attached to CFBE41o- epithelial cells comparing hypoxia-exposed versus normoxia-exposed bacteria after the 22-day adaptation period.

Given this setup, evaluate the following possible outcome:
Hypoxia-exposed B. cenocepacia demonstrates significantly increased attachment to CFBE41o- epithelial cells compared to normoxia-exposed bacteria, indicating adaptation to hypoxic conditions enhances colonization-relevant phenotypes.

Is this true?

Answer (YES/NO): YES